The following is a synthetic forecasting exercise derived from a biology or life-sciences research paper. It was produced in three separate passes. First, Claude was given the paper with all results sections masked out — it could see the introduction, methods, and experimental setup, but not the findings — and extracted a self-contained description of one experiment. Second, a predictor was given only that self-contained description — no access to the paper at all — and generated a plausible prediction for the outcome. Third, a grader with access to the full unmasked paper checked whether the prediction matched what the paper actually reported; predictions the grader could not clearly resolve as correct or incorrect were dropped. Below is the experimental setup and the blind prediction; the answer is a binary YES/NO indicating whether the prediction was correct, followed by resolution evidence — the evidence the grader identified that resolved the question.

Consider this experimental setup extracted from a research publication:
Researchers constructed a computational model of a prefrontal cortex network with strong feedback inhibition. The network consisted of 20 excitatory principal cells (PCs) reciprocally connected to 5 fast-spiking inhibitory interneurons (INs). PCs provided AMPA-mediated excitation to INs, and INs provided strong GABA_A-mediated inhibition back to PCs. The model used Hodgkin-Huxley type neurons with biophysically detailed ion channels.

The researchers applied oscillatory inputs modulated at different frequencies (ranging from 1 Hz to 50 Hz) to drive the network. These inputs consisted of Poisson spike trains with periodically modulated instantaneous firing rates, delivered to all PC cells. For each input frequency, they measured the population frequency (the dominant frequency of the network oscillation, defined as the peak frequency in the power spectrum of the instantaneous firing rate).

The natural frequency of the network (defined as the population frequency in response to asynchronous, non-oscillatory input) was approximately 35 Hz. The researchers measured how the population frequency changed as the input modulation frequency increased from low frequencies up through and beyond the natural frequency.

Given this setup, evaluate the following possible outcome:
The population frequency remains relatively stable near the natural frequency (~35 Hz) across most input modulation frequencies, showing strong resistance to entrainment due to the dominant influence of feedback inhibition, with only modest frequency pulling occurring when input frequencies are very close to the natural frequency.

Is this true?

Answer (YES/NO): NO